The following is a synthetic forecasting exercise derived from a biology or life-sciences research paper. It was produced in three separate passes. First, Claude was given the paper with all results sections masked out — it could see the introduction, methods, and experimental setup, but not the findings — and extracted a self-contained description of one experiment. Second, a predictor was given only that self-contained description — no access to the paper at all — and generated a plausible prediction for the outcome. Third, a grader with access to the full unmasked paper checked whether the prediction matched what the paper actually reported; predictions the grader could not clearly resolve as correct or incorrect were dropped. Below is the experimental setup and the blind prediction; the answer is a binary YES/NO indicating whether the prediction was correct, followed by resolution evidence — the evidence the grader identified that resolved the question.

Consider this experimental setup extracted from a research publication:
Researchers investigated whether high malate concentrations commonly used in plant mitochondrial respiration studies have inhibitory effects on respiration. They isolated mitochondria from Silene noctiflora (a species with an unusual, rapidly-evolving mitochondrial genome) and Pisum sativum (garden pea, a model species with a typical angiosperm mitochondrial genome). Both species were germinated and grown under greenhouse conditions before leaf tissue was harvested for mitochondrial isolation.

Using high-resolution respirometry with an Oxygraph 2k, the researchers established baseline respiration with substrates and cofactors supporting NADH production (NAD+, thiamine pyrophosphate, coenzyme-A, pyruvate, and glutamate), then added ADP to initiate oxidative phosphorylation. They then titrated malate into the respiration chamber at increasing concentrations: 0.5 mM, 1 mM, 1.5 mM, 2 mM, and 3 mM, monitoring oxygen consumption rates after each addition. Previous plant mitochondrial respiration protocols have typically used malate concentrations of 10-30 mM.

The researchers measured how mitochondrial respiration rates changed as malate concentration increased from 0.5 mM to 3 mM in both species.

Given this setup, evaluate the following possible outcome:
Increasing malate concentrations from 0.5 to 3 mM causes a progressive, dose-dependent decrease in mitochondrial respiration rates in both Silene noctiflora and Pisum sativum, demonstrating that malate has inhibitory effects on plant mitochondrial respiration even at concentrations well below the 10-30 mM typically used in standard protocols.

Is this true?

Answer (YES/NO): NO